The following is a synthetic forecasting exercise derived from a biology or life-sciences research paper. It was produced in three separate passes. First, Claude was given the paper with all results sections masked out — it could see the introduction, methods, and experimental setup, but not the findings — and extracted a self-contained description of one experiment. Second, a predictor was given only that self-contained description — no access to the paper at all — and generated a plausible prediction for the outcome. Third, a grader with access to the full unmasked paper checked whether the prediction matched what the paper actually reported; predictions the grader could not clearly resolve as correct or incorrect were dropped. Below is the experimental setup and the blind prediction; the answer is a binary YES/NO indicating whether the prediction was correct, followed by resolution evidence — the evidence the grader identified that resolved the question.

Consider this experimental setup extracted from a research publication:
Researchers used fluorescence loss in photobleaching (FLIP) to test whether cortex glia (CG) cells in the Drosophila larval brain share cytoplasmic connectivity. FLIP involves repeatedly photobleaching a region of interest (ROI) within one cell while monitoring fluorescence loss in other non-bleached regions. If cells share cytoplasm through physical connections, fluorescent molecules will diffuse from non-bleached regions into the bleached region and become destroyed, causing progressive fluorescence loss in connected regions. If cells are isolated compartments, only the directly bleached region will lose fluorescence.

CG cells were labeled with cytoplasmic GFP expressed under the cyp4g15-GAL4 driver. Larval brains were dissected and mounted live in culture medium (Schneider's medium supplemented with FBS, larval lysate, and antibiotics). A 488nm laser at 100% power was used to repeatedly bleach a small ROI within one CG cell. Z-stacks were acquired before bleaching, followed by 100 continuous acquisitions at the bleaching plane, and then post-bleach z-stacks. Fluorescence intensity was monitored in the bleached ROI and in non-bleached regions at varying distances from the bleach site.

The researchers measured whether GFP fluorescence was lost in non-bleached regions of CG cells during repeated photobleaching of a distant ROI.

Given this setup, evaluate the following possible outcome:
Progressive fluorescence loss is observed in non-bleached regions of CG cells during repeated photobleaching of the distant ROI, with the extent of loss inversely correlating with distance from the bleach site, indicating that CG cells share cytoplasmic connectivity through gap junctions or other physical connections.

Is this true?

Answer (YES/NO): NO